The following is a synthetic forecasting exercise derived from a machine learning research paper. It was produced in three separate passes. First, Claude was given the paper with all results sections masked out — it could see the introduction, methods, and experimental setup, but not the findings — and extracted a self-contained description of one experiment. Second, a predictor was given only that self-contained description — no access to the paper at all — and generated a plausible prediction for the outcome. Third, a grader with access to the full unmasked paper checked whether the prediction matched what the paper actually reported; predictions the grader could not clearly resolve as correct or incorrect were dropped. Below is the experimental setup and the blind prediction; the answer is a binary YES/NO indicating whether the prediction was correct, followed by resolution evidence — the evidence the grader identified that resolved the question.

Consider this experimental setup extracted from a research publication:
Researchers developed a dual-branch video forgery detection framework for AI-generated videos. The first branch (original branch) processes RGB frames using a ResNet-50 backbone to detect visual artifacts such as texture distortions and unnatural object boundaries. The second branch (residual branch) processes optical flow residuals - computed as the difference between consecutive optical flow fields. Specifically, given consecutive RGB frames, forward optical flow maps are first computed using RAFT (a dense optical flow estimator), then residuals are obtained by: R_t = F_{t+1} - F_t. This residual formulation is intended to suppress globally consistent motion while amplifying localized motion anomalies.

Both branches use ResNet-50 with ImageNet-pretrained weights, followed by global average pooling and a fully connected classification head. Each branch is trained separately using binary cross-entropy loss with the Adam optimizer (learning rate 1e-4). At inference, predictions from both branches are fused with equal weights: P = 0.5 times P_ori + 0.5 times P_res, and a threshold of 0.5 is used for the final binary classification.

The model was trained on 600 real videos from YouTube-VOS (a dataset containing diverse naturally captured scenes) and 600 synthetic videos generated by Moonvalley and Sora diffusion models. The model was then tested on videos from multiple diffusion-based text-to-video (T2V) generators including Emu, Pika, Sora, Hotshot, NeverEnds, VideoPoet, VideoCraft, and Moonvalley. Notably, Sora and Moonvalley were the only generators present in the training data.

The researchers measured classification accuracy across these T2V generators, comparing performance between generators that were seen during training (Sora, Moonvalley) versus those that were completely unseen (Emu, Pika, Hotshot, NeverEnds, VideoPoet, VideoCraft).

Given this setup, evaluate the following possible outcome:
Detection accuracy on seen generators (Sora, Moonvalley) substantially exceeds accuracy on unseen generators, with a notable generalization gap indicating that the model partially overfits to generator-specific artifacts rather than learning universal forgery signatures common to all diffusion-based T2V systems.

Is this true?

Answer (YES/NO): NO